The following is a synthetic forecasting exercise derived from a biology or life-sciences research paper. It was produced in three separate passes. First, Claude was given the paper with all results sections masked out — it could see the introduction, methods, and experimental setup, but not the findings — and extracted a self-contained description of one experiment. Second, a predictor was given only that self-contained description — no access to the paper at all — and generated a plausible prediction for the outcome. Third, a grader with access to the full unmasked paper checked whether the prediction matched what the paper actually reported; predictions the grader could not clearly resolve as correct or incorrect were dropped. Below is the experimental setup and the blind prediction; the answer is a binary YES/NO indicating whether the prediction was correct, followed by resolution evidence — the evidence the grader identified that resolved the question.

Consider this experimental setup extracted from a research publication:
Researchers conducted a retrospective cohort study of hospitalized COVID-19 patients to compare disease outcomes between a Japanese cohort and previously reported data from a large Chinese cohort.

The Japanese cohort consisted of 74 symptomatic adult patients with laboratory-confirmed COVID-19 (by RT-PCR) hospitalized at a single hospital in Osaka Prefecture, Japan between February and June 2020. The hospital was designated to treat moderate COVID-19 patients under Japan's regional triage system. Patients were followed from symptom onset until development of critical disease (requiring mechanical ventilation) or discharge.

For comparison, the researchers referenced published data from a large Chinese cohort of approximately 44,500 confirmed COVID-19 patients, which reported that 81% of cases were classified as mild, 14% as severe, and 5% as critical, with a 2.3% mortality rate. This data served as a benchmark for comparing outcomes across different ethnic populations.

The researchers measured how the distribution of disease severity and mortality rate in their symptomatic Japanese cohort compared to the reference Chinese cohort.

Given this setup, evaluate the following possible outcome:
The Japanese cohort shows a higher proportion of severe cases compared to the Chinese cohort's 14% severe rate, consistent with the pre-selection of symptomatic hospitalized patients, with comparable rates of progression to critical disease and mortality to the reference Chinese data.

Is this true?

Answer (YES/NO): NO